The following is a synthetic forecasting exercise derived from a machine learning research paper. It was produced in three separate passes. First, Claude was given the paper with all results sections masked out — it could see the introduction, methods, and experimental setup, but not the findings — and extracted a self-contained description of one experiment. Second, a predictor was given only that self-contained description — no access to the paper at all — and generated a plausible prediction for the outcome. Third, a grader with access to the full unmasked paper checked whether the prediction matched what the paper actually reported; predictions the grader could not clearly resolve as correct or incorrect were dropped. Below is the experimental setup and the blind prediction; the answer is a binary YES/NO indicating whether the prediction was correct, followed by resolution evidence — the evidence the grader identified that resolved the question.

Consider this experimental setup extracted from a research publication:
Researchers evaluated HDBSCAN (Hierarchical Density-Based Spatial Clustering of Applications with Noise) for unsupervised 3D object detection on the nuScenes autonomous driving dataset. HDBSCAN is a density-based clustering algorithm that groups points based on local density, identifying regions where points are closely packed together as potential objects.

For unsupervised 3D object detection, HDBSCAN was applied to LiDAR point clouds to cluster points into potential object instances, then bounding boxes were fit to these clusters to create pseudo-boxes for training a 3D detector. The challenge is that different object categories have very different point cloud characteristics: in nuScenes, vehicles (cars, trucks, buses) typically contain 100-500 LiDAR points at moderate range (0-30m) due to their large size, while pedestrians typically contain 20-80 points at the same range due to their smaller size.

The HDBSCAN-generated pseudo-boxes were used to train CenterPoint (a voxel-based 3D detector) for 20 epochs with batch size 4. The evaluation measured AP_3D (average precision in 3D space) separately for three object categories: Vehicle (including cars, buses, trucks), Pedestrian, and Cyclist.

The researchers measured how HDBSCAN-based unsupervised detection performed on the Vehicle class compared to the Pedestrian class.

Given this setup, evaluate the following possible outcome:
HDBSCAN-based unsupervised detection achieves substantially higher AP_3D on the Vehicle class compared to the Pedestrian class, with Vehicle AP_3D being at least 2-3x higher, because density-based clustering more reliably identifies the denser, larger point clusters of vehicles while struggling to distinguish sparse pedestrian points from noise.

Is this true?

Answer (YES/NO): YES